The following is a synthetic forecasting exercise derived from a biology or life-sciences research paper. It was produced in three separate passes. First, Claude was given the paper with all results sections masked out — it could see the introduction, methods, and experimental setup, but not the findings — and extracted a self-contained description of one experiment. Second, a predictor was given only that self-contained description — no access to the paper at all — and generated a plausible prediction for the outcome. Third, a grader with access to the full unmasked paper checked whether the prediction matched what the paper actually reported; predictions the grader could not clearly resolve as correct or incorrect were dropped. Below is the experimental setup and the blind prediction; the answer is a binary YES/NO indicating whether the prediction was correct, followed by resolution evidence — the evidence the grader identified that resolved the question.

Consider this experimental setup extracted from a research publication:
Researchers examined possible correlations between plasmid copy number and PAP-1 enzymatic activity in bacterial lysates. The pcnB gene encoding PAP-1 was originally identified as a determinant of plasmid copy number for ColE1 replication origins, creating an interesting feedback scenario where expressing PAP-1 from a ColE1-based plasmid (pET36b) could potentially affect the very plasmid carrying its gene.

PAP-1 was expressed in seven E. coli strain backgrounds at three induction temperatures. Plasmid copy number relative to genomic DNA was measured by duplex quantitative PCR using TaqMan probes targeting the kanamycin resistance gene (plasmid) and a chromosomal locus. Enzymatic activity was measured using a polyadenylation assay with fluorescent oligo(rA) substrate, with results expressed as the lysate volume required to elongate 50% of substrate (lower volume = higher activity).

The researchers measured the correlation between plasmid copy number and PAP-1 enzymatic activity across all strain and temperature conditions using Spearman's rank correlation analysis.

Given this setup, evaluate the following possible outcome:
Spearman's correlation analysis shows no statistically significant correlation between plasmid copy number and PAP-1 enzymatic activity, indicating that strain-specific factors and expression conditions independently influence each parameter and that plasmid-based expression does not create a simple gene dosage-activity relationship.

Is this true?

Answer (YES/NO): NO